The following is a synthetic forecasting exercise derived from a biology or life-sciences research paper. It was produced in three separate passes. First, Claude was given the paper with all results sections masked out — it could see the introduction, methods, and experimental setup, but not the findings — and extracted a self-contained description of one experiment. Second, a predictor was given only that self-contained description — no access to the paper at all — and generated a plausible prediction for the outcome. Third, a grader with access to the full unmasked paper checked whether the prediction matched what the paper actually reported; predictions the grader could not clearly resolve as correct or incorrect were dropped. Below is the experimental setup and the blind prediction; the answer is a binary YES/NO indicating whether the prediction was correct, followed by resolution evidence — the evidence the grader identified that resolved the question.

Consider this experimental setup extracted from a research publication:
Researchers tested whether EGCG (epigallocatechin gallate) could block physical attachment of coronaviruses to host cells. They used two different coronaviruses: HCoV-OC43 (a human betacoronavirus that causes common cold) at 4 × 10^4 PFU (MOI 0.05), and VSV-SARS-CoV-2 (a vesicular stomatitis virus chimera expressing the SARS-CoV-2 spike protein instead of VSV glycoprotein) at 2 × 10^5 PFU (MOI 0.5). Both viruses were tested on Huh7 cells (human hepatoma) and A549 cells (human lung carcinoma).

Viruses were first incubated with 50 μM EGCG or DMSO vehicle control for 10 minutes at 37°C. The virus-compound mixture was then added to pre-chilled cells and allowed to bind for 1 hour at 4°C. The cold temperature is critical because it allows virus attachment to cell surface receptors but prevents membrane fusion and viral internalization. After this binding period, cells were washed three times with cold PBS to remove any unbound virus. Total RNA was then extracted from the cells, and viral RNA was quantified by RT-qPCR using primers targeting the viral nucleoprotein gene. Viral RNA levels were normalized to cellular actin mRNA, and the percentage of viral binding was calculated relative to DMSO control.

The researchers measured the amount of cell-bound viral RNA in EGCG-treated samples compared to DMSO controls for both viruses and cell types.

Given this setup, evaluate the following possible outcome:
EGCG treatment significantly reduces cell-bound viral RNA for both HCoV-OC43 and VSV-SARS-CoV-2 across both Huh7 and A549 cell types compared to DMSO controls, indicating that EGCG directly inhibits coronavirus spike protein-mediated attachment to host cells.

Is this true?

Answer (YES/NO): NO